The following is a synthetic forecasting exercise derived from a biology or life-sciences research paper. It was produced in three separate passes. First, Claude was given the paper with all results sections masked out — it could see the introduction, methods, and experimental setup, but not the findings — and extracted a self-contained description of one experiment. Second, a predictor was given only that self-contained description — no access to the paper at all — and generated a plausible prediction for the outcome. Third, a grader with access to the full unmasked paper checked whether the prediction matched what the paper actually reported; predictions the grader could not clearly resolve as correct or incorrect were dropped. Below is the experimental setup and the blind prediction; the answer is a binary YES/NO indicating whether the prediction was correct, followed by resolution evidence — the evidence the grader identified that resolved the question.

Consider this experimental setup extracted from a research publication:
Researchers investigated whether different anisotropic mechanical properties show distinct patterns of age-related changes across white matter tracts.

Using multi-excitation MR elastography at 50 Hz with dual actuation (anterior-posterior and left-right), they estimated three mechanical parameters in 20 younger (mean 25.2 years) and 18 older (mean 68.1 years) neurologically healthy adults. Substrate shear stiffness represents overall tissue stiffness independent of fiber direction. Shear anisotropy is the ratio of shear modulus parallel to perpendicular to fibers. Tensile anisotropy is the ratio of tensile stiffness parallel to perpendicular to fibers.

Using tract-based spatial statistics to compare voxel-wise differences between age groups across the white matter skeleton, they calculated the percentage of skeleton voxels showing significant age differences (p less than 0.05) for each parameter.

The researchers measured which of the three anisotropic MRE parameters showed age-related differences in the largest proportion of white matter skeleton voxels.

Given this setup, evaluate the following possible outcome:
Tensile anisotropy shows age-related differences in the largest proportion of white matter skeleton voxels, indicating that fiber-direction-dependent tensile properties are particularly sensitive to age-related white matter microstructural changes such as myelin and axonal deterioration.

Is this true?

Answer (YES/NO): YES